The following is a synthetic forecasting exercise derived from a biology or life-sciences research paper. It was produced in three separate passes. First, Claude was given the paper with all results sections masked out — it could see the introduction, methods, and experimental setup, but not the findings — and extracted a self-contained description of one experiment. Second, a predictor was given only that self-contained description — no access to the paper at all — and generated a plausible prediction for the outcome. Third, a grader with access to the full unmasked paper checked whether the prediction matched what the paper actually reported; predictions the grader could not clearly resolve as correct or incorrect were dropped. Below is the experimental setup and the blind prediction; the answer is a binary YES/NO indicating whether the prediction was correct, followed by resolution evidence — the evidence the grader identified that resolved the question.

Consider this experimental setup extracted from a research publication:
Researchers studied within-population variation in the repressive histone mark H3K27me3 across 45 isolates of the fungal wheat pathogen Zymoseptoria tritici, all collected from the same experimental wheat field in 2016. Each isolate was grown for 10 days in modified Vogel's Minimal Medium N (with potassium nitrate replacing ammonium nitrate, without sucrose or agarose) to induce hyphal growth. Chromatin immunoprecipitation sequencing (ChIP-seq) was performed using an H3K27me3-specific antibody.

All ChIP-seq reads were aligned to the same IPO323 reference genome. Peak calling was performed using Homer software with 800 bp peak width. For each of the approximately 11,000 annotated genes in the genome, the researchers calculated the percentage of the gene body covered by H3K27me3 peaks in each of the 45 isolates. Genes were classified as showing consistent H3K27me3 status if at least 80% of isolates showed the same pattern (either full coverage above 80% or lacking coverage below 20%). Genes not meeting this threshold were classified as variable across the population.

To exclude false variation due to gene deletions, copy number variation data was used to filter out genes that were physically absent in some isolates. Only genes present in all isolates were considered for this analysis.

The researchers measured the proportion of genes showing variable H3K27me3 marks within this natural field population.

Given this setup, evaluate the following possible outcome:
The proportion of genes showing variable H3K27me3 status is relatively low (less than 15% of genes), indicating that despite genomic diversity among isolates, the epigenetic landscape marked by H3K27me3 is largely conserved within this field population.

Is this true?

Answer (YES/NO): NO